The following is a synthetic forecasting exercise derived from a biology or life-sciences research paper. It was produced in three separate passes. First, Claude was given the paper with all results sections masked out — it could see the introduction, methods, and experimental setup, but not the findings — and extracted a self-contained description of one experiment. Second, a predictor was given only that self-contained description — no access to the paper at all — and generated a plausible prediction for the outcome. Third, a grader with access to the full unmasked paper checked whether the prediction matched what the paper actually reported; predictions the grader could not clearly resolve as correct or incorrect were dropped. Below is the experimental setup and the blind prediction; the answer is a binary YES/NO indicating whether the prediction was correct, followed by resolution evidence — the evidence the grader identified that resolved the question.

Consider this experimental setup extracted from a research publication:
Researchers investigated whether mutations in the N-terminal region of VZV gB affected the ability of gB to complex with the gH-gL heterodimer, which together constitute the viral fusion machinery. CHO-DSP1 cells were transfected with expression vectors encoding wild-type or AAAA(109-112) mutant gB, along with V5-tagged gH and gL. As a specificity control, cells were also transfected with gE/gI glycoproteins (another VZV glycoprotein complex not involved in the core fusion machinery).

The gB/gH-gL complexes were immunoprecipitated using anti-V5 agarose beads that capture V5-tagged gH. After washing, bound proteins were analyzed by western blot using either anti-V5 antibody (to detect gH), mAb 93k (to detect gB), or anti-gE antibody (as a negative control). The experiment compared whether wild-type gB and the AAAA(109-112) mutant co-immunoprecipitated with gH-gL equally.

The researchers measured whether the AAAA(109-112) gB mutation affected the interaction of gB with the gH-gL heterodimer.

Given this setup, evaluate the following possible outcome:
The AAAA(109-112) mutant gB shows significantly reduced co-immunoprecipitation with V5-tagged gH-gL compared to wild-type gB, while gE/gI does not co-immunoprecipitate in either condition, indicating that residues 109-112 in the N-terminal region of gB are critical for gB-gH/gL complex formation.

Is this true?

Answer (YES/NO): NO